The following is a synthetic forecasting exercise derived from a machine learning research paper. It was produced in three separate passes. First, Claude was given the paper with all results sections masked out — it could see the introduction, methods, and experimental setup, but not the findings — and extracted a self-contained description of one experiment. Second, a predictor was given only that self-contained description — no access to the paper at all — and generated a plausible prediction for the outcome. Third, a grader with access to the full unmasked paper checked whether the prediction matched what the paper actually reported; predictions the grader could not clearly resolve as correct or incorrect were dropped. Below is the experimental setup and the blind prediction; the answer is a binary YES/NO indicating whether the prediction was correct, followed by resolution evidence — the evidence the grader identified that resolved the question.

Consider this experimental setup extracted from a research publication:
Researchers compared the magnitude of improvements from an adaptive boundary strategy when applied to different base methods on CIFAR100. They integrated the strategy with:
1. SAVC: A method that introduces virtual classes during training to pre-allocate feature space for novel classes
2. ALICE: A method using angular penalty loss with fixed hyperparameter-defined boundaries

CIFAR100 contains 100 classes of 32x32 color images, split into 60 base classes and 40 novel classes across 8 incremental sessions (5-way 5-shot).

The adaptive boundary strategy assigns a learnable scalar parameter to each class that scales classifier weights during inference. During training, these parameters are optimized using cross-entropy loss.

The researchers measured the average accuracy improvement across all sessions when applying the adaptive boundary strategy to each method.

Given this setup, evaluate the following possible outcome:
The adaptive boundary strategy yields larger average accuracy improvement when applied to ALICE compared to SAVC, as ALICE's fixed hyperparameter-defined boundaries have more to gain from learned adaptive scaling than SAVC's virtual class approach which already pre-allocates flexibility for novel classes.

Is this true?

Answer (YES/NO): NO